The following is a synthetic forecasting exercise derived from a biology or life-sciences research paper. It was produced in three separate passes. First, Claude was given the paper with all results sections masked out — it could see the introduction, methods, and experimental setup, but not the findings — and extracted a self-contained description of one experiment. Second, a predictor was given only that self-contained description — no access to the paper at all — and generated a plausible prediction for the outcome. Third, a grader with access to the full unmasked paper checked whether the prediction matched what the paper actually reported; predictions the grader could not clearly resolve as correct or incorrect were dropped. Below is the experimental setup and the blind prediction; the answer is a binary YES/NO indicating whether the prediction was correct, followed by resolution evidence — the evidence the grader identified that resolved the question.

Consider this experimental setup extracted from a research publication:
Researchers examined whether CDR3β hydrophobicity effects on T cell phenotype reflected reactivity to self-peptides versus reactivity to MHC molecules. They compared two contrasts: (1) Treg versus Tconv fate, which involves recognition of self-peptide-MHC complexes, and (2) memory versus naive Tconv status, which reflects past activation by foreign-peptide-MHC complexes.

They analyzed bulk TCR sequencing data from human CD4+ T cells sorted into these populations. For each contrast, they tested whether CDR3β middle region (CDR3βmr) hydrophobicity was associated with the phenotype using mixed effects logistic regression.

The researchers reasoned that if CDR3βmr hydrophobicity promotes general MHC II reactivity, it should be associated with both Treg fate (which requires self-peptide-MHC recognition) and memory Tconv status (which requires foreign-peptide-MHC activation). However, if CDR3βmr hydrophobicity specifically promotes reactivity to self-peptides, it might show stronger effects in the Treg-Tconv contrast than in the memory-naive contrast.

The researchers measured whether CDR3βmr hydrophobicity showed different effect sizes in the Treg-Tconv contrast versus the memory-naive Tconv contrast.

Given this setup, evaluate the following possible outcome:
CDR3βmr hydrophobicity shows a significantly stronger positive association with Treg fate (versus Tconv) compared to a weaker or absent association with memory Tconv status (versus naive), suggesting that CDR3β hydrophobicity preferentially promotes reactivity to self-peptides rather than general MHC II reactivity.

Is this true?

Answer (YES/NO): YES